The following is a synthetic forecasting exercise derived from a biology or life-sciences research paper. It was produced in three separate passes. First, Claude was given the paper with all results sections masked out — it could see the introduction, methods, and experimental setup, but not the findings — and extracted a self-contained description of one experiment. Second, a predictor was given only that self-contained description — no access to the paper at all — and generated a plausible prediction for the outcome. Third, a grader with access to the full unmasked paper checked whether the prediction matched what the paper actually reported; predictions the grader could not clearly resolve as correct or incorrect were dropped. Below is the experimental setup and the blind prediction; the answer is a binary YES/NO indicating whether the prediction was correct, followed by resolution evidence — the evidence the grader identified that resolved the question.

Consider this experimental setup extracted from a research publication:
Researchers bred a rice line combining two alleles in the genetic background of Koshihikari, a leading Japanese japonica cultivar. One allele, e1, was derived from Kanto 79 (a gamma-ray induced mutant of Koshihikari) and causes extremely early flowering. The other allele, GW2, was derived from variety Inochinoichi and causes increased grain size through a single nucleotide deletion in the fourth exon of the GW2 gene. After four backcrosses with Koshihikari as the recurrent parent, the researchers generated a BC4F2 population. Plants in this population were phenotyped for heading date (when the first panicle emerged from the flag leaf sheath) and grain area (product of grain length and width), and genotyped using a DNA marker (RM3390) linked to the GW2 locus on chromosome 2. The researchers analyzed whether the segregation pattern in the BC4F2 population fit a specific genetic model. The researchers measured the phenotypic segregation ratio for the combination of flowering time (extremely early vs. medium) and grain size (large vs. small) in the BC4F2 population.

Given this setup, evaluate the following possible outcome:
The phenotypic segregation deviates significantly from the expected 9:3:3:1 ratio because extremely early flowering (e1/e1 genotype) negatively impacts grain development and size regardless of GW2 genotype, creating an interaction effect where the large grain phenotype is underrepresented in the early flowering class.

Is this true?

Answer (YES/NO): NO